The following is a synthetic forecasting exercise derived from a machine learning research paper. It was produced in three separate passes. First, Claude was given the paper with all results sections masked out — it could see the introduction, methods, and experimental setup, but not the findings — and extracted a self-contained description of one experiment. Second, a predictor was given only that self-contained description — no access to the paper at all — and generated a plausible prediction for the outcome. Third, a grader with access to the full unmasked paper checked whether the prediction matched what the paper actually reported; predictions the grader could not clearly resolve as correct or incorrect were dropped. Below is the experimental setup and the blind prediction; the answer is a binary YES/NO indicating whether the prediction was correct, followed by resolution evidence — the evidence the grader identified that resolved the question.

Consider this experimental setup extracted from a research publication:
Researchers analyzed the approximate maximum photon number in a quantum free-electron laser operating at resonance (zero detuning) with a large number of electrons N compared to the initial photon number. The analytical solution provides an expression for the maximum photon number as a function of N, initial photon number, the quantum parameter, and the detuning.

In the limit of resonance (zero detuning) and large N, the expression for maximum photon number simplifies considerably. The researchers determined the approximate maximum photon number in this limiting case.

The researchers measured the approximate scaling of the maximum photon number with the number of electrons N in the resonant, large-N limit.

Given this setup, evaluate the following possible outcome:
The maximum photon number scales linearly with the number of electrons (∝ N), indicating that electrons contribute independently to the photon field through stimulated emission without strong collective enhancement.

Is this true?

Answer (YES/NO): YES